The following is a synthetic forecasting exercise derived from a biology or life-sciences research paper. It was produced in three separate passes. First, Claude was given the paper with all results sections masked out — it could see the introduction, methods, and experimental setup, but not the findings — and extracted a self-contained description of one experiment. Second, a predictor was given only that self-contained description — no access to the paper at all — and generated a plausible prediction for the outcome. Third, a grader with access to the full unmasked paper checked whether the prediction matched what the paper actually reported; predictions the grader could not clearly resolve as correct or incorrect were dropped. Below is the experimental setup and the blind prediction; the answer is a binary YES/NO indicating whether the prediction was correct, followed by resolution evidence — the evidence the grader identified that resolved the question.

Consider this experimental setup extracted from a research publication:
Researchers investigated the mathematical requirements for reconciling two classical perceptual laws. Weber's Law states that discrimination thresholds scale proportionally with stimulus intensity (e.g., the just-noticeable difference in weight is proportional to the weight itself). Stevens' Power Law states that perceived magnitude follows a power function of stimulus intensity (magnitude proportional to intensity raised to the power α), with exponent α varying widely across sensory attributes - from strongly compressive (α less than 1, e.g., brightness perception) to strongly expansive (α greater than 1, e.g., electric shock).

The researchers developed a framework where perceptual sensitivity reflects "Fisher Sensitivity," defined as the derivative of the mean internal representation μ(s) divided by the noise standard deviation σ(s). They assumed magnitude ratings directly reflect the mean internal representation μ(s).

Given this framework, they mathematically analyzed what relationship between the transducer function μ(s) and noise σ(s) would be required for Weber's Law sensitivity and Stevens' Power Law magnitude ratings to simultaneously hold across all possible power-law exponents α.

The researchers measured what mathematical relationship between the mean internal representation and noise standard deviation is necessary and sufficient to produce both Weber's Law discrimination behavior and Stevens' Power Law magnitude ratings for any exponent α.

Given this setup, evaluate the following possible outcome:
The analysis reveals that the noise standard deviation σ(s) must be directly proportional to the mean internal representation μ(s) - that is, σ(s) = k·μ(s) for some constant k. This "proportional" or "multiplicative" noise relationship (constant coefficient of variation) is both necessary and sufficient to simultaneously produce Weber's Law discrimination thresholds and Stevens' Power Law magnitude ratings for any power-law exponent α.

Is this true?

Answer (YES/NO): YES